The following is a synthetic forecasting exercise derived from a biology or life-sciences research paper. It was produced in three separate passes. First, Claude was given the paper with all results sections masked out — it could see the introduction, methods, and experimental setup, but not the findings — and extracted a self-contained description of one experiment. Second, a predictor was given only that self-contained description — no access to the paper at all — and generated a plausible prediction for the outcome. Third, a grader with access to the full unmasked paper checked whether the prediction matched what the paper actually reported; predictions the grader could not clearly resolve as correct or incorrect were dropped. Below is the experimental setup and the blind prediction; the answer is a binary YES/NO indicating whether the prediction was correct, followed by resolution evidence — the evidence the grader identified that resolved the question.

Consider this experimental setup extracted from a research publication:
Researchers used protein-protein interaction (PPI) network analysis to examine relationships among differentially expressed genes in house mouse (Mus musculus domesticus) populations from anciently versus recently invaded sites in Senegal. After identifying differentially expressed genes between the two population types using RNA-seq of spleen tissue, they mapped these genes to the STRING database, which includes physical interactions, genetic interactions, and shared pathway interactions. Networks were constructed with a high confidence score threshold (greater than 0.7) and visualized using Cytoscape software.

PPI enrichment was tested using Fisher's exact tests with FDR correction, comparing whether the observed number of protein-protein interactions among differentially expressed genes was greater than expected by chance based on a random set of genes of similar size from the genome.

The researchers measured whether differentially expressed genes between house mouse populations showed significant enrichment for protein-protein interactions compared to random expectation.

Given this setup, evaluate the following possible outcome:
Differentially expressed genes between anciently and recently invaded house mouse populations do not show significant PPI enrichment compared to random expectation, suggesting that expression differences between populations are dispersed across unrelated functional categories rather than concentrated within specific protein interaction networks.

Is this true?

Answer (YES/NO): NO